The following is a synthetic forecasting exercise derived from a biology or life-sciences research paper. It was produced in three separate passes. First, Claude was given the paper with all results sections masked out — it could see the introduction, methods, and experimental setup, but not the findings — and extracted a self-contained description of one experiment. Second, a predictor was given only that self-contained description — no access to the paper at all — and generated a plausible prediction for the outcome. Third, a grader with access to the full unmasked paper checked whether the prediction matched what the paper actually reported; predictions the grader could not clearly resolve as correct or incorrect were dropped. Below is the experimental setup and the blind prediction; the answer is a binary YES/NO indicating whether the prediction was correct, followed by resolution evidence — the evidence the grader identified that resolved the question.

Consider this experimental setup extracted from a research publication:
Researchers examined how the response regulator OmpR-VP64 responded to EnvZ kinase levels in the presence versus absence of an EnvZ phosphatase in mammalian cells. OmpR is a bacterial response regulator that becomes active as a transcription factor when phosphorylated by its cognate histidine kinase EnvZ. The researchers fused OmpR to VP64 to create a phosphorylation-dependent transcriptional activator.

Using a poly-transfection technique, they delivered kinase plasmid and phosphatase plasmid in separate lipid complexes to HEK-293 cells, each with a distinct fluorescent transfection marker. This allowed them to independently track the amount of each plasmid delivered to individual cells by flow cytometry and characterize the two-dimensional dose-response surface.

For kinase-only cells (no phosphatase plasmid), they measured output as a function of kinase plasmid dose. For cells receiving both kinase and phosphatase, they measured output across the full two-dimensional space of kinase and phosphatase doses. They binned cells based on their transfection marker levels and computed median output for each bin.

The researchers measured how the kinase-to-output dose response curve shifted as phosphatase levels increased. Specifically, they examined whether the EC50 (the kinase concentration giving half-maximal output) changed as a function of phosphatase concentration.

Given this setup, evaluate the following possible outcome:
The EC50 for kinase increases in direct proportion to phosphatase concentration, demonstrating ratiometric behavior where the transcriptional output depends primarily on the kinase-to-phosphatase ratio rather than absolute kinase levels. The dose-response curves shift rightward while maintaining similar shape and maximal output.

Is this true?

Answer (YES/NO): YES